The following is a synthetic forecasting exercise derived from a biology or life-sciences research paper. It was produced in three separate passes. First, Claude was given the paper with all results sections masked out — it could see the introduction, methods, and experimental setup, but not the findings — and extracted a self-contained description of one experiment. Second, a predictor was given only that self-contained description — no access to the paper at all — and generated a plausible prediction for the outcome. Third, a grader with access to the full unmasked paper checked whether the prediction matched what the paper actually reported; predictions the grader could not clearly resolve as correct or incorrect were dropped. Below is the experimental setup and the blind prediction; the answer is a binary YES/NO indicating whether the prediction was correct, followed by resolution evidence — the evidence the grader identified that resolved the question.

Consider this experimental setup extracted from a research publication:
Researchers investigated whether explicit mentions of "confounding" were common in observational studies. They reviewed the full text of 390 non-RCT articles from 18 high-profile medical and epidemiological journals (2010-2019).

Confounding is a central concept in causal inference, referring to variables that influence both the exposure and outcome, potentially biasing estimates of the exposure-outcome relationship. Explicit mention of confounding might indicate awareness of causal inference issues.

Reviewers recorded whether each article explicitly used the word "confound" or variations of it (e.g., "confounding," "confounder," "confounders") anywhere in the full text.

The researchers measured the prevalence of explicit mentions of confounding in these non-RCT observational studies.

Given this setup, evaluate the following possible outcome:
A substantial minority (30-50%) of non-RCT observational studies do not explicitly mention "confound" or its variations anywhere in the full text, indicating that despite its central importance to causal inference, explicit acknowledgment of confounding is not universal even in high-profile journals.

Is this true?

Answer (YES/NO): YES